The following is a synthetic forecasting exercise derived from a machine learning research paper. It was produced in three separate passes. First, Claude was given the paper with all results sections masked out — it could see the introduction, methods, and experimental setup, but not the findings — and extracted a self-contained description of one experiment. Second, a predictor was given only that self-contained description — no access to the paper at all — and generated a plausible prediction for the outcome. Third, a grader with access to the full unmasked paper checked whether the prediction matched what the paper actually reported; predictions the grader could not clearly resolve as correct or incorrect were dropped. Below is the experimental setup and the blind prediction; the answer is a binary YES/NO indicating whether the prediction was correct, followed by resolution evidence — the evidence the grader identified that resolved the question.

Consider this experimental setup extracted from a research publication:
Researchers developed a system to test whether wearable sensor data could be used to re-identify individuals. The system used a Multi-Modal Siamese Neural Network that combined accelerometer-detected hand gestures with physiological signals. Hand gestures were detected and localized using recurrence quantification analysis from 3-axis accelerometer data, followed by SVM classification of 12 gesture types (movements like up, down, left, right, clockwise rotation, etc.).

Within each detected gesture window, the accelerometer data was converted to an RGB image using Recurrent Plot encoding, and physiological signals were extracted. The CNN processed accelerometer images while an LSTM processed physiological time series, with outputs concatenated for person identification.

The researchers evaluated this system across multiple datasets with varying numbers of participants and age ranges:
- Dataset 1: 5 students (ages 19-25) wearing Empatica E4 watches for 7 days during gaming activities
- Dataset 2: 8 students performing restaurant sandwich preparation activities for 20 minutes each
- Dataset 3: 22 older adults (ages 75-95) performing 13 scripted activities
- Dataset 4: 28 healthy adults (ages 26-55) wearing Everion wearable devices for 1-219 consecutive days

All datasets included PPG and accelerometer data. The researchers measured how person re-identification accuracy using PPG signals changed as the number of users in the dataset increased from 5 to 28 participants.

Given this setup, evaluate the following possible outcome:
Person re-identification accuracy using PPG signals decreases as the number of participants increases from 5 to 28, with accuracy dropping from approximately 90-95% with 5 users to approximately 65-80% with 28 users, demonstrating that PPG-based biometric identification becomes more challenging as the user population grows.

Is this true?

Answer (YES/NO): NO